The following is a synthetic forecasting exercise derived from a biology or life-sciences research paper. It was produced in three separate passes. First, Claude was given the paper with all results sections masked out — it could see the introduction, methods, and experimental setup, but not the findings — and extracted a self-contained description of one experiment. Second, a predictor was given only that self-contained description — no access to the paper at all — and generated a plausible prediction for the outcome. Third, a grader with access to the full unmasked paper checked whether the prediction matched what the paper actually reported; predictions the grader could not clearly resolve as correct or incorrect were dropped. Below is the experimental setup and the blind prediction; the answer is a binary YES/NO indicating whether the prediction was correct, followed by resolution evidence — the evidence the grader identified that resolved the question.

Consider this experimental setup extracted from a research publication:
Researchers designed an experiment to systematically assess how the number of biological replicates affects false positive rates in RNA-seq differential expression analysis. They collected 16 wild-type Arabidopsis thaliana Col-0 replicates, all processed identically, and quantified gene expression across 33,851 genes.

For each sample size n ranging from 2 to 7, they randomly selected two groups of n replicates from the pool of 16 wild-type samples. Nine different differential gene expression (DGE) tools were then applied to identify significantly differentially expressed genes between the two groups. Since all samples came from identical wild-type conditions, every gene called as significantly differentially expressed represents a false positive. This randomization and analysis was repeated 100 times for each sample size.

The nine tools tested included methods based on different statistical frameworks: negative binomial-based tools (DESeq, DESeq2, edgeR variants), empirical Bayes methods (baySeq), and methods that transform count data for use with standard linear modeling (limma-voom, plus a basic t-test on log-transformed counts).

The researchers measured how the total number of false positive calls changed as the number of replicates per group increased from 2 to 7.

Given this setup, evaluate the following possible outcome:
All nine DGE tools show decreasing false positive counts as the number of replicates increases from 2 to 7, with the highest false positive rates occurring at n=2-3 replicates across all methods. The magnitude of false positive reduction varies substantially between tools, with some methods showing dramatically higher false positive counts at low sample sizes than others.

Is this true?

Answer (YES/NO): NO